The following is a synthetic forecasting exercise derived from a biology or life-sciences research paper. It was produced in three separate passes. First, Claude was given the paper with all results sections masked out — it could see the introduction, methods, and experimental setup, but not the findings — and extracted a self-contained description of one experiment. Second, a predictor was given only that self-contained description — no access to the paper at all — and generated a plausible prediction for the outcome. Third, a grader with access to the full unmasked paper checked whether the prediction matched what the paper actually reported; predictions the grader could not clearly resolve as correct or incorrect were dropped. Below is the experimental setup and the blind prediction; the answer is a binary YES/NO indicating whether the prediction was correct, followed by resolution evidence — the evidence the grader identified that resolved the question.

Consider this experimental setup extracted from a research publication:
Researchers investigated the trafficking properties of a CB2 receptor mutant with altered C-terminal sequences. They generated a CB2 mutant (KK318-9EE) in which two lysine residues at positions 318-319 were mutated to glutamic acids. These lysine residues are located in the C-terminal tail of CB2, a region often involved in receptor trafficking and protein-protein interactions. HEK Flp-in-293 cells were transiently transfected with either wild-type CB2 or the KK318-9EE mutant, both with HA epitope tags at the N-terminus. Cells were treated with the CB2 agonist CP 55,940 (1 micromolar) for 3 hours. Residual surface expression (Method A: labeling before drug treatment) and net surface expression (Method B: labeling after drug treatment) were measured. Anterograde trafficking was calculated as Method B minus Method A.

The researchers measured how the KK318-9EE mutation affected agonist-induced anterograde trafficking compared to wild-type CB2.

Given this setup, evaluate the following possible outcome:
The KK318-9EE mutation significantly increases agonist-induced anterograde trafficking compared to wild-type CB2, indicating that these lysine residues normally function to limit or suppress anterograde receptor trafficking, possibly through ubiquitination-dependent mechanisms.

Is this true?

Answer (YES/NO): NO